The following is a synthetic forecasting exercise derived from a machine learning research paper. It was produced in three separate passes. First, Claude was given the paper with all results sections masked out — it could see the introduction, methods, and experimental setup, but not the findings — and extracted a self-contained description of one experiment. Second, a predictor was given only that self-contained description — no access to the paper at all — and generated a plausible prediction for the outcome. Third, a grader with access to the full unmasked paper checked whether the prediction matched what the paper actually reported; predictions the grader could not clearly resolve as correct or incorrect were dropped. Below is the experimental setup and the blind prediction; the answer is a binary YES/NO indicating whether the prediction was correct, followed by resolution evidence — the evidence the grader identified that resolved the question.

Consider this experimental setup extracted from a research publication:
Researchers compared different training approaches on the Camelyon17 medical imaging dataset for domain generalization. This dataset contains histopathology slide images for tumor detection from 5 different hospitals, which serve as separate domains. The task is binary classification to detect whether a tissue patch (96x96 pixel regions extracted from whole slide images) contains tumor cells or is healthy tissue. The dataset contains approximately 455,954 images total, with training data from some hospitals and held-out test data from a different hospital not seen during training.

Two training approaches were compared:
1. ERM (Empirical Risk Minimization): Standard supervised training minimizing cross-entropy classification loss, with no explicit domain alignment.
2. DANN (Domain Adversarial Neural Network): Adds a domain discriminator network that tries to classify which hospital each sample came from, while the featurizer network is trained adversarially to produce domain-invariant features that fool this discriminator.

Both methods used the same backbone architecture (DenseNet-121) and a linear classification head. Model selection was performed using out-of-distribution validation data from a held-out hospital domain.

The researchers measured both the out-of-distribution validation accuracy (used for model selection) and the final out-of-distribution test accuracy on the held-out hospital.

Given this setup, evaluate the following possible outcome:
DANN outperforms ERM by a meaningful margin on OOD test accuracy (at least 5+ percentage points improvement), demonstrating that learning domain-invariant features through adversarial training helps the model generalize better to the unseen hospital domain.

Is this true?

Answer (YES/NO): NO